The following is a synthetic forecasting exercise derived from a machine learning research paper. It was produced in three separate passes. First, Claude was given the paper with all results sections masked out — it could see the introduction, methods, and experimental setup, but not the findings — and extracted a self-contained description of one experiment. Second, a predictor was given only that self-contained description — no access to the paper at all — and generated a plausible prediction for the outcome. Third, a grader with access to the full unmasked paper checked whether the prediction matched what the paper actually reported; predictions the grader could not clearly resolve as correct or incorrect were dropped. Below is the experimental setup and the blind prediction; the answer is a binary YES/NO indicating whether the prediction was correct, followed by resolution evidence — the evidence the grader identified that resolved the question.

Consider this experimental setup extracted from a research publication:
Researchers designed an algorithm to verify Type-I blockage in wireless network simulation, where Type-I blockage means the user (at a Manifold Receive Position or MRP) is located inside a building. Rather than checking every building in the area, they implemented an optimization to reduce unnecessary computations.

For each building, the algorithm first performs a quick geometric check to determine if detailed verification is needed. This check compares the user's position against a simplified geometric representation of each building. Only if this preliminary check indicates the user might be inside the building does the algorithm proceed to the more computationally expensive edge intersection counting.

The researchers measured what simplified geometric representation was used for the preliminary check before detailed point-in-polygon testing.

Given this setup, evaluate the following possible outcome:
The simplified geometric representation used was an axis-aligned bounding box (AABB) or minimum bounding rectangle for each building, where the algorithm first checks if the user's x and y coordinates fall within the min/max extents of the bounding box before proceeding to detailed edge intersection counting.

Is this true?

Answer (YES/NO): NO